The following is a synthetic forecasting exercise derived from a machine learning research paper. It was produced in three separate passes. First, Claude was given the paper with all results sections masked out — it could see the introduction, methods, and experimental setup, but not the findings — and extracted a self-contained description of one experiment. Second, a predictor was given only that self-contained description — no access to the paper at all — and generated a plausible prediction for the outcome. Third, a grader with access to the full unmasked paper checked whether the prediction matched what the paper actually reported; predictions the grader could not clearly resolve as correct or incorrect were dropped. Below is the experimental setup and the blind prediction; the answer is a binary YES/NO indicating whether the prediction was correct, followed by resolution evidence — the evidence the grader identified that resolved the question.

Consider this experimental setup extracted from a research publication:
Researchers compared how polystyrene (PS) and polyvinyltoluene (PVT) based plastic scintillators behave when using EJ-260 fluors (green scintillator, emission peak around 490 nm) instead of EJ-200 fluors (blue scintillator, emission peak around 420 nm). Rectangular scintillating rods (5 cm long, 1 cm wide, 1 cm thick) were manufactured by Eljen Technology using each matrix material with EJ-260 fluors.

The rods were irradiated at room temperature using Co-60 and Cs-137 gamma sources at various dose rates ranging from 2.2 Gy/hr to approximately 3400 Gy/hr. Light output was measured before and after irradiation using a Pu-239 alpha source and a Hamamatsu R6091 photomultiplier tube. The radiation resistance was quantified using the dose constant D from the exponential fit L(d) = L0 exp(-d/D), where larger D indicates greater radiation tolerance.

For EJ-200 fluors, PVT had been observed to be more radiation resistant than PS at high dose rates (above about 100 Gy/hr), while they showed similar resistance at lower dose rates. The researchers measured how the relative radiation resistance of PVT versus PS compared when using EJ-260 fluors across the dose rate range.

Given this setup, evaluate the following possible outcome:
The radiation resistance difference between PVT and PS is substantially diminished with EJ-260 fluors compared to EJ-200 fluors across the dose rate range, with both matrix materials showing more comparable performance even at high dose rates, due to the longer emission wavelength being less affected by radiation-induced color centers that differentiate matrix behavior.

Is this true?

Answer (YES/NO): YES